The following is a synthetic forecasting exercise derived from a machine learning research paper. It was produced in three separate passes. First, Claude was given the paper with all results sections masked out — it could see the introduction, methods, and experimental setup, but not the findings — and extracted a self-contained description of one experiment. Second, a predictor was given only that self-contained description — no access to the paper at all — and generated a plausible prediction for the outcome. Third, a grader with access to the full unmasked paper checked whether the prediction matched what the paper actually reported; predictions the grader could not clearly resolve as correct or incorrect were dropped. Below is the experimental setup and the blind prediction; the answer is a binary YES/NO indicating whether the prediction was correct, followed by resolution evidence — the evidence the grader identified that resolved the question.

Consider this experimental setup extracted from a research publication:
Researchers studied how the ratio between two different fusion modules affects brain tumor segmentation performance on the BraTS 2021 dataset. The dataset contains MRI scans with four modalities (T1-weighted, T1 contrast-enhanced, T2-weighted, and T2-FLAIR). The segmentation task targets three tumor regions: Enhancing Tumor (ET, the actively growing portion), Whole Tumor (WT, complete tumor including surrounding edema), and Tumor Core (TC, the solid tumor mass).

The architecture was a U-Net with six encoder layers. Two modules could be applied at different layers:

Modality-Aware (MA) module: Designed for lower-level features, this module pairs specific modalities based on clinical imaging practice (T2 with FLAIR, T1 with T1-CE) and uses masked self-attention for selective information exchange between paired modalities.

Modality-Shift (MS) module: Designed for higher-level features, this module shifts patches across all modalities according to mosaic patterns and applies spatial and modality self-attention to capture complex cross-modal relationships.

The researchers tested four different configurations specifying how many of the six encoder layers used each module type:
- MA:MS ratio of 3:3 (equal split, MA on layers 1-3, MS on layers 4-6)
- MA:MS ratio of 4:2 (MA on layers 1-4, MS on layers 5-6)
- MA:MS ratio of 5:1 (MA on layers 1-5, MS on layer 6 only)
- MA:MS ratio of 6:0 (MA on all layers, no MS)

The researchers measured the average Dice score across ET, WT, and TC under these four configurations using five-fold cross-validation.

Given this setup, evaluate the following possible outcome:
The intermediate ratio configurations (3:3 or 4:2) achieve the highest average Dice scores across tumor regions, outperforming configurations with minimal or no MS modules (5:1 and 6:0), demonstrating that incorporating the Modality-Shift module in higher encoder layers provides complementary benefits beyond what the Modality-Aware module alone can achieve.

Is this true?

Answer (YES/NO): NO